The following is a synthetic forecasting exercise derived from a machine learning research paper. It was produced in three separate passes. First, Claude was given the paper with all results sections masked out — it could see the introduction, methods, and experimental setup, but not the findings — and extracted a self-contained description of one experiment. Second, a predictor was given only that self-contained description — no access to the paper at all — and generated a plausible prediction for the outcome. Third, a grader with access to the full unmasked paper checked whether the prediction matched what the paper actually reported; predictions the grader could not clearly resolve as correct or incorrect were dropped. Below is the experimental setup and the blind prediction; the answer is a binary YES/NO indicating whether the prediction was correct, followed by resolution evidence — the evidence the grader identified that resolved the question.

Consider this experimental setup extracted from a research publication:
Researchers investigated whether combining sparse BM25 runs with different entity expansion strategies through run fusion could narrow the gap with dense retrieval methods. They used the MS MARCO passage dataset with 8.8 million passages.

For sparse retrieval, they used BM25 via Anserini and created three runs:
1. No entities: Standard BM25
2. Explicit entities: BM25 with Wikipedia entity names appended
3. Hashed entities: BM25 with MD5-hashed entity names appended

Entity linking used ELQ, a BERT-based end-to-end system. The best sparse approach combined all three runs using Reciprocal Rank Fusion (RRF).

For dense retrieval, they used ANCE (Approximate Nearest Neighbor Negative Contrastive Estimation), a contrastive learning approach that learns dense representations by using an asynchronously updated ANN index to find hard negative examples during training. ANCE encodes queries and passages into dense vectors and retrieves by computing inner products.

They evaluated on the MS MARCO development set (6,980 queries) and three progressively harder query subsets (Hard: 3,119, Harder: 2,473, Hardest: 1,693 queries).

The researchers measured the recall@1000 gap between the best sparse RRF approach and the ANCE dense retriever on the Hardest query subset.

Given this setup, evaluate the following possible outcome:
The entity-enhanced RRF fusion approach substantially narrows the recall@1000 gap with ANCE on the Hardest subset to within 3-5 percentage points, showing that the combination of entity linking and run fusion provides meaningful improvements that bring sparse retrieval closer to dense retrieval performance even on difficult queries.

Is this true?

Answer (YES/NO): NO